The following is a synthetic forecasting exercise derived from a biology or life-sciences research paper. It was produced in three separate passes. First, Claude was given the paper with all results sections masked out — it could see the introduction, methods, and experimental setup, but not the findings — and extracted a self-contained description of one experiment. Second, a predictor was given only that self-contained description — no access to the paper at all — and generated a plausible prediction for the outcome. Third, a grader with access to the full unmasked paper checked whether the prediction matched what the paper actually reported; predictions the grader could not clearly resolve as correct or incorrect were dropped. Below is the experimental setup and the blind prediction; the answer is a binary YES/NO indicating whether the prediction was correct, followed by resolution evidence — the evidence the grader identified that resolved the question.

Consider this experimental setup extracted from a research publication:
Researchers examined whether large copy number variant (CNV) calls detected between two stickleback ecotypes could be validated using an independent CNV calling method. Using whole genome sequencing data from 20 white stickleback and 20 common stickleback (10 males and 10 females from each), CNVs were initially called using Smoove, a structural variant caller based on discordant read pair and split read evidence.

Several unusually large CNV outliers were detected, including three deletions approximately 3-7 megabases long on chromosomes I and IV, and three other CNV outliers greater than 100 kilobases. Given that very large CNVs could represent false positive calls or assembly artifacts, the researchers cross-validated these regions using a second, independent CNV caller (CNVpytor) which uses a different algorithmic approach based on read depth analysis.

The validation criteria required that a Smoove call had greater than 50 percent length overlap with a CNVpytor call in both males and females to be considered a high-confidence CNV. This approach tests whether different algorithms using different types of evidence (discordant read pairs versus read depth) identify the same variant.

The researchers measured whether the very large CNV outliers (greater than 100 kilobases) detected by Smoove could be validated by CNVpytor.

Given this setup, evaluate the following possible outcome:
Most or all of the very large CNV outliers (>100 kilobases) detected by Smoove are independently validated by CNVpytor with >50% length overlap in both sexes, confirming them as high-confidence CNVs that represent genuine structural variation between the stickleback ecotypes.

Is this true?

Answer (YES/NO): NO